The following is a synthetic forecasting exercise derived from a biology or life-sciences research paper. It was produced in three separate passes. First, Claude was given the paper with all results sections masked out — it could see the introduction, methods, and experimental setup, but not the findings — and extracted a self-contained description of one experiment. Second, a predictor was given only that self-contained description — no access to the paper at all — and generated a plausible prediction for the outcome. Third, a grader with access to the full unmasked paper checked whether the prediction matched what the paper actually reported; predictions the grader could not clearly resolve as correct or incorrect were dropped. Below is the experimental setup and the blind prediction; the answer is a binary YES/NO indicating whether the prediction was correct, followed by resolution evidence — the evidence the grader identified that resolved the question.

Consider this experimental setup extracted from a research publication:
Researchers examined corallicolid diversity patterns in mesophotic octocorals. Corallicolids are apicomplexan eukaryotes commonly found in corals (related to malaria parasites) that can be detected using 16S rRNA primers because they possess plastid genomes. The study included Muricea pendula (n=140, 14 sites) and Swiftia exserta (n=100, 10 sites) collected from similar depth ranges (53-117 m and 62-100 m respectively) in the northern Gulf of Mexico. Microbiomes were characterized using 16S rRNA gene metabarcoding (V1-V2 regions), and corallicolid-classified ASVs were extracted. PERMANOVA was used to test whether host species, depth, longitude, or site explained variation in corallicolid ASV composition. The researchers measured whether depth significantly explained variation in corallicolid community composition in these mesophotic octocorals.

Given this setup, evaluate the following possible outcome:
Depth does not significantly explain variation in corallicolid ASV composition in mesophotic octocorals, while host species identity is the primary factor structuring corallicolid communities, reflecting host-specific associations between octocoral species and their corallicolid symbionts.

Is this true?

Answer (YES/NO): NO